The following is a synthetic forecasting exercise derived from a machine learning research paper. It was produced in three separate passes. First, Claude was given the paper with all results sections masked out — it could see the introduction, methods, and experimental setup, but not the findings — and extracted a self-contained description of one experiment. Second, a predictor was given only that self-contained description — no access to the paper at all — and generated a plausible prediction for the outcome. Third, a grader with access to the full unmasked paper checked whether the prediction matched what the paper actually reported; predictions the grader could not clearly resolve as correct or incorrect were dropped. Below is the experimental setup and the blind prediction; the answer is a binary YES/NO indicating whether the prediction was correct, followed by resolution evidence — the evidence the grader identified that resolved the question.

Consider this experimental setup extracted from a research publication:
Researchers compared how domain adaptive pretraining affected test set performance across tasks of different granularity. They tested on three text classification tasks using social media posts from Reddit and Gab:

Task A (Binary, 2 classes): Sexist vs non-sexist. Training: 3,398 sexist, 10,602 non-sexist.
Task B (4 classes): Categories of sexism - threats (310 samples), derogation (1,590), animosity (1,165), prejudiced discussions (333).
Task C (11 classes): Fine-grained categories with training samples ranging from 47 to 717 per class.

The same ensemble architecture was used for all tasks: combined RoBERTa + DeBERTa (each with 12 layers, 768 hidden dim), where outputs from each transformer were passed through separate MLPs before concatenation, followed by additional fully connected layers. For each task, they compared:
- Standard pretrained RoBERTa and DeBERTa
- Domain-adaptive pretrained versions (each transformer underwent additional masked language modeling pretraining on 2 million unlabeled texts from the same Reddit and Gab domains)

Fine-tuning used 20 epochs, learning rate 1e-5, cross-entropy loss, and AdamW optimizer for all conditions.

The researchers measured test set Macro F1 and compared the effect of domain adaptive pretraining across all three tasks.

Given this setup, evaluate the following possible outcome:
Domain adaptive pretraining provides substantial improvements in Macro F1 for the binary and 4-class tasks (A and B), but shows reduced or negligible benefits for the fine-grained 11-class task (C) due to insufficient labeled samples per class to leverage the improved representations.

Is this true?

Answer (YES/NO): NO